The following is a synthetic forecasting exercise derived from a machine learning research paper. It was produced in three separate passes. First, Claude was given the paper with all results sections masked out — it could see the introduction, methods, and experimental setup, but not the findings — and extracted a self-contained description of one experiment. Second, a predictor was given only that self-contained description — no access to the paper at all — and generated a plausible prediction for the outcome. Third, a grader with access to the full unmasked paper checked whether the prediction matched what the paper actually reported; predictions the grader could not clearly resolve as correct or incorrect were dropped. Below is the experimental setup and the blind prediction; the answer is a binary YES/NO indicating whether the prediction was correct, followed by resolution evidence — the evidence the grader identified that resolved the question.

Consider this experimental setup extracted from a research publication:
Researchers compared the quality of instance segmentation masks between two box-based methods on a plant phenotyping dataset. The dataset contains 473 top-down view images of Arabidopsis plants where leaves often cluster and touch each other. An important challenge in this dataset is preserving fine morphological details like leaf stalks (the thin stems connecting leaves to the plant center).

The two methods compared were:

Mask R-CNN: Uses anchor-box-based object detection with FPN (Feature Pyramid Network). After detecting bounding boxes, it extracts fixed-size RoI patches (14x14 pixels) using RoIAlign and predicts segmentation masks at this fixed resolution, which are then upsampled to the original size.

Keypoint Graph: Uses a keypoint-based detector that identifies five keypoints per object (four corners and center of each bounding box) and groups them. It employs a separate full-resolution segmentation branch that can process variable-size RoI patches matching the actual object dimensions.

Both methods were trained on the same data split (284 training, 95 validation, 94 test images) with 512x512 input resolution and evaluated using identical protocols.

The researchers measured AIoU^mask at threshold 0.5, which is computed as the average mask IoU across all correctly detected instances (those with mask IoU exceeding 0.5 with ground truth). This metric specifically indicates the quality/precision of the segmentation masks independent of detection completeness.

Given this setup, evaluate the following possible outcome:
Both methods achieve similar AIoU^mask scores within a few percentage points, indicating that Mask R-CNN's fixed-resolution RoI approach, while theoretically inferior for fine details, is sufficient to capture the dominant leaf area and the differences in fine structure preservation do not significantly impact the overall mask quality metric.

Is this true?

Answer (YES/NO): NO